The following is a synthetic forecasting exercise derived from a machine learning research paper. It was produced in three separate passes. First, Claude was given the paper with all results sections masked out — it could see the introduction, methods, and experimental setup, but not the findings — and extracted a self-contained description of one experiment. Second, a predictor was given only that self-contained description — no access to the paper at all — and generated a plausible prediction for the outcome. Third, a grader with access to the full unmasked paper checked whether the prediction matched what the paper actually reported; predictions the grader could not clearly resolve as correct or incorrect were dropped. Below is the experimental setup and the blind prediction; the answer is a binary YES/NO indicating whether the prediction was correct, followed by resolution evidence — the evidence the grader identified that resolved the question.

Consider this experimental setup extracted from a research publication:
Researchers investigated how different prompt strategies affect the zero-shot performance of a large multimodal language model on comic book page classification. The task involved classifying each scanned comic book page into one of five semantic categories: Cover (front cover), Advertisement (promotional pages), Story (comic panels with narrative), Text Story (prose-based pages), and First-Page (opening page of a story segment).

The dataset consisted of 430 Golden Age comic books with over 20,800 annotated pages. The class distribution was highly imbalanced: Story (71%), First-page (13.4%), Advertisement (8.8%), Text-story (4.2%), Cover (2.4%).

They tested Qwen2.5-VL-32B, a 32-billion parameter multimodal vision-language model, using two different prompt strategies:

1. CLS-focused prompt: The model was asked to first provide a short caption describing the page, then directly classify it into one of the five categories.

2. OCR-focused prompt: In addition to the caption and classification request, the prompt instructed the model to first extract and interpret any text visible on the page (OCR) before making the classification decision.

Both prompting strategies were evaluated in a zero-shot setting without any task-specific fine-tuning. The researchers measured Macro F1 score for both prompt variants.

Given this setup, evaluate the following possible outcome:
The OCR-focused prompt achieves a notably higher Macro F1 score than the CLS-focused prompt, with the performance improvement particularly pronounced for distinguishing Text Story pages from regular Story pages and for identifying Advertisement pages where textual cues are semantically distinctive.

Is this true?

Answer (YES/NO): NO